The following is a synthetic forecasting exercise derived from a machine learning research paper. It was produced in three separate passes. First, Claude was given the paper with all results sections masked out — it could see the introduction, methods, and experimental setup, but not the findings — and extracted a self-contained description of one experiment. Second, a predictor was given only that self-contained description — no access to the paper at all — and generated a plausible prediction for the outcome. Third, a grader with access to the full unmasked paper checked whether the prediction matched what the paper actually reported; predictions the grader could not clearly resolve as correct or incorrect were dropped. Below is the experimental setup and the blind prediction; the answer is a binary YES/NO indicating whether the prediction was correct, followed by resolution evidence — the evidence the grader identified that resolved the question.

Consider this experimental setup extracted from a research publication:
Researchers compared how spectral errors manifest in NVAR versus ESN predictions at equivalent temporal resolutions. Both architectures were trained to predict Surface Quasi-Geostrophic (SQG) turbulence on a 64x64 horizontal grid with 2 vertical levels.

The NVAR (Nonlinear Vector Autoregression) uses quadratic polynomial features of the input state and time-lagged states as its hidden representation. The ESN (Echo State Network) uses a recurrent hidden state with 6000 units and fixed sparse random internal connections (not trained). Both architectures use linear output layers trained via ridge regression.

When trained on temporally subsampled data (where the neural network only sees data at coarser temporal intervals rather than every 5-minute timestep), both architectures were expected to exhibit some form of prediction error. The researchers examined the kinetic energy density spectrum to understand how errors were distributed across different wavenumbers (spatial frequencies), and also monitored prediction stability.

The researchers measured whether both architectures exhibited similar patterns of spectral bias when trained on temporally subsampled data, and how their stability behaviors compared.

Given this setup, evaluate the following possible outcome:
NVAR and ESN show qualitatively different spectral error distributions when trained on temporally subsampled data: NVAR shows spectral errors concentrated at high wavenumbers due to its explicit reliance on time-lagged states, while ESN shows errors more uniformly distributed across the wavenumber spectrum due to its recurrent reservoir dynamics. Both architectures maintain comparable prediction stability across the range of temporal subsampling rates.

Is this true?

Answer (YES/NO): NO